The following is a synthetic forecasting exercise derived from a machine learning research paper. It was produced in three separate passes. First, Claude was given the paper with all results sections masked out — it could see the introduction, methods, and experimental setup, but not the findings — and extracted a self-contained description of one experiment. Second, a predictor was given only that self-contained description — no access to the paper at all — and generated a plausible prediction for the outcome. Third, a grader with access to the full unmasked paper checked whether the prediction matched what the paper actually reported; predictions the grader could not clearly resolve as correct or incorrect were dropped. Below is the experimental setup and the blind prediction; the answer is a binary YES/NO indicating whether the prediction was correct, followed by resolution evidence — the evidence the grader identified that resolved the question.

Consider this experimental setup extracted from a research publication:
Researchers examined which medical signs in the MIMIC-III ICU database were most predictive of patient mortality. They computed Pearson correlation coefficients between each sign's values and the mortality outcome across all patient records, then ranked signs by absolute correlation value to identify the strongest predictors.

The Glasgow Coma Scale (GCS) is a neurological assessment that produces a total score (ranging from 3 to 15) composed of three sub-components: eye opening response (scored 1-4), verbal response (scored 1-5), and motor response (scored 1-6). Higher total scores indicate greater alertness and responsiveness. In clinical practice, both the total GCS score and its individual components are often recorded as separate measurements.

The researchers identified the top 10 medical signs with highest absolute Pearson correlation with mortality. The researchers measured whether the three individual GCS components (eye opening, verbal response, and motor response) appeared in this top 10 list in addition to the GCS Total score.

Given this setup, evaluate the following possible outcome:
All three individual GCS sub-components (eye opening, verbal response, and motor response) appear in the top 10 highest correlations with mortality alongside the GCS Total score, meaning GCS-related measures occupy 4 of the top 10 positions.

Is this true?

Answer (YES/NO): YES